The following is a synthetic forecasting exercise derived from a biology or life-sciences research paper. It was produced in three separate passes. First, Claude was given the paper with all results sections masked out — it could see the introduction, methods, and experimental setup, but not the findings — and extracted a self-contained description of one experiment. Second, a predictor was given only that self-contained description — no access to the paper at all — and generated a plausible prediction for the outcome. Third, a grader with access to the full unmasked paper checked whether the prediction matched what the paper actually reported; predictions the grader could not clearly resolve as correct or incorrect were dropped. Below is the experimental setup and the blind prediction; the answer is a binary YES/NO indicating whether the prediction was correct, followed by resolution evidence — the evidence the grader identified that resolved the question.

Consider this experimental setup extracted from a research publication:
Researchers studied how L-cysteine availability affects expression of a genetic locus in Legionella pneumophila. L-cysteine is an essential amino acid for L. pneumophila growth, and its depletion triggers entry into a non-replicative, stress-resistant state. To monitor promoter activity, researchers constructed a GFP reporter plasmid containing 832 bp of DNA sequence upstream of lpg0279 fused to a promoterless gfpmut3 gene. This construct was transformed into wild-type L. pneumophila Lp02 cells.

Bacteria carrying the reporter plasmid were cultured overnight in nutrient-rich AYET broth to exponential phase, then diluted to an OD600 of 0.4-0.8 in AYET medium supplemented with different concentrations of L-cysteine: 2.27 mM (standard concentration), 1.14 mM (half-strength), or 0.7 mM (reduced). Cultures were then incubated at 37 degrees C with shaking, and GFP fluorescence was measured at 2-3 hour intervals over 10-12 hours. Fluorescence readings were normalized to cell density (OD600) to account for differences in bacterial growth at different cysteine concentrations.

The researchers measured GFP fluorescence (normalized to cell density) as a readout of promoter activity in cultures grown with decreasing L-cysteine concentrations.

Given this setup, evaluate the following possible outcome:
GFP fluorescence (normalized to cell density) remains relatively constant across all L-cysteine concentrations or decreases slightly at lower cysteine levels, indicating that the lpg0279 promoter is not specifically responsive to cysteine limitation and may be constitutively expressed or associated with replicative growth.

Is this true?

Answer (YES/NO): NO